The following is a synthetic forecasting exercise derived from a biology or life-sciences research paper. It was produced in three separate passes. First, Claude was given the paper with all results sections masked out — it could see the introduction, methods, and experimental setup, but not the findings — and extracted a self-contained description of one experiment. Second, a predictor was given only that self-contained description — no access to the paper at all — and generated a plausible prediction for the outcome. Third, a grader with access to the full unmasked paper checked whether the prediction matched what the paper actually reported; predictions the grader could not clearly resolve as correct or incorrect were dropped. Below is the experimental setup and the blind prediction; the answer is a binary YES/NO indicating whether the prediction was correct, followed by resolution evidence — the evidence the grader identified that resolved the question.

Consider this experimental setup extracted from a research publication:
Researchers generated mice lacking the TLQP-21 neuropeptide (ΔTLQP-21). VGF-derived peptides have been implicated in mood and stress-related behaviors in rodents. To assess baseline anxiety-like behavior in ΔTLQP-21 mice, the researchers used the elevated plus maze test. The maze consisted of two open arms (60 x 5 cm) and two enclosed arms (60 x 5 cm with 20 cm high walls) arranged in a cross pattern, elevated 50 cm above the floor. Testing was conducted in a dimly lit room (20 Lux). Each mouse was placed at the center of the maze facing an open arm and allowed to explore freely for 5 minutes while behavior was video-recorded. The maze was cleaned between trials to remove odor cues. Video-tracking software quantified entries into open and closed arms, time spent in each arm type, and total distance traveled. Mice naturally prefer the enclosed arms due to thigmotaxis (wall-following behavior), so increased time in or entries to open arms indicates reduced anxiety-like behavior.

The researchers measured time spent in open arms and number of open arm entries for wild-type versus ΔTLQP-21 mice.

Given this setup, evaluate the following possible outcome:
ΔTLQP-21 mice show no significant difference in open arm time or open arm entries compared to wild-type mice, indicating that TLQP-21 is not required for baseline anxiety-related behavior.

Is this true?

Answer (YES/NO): YES